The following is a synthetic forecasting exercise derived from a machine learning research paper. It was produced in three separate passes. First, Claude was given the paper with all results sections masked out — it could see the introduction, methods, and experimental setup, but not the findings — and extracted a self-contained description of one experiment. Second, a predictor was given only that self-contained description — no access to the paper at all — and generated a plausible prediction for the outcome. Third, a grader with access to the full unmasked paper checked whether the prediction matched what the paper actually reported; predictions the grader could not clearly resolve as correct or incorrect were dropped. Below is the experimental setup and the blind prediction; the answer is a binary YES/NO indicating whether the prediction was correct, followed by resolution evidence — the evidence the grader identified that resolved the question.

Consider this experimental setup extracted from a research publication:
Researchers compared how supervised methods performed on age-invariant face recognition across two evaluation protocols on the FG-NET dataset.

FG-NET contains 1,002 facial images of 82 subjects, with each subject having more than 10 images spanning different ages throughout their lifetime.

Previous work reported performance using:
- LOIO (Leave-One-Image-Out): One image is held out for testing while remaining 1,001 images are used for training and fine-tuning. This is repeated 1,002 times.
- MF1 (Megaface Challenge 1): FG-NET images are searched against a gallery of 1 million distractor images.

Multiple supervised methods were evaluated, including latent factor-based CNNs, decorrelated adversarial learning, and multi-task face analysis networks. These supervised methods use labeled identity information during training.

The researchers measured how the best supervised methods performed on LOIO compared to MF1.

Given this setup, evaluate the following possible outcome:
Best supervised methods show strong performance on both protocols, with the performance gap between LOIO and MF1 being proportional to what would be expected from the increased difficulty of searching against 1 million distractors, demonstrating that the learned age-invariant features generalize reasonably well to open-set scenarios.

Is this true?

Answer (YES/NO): NO